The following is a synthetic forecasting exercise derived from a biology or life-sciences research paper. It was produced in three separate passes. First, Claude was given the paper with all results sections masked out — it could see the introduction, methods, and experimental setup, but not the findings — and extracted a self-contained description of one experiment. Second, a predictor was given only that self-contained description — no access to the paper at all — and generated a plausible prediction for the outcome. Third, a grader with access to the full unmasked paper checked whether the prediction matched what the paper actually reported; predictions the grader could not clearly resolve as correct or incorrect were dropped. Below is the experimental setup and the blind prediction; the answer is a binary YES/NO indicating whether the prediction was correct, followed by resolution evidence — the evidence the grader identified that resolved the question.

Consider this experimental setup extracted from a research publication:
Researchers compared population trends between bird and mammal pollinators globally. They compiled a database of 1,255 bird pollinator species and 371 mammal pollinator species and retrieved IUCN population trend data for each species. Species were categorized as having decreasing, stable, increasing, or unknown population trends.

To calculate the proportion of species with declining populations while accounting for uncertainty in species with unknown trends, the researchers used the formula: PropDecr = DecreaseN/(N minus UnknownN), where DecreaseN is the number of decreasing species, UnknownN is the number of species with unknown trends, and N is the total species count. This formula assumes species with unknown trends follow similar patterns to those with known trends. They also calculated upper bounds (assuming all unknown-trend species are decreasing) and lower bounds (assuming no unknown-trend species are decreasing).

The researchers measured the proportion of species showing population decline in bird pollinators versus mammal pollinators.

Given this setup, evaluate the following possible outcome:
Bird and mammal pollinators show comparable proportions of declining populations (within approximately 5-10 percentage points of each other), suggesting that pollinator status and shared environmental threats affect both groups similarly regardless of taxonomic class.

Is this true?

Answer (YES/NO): NO